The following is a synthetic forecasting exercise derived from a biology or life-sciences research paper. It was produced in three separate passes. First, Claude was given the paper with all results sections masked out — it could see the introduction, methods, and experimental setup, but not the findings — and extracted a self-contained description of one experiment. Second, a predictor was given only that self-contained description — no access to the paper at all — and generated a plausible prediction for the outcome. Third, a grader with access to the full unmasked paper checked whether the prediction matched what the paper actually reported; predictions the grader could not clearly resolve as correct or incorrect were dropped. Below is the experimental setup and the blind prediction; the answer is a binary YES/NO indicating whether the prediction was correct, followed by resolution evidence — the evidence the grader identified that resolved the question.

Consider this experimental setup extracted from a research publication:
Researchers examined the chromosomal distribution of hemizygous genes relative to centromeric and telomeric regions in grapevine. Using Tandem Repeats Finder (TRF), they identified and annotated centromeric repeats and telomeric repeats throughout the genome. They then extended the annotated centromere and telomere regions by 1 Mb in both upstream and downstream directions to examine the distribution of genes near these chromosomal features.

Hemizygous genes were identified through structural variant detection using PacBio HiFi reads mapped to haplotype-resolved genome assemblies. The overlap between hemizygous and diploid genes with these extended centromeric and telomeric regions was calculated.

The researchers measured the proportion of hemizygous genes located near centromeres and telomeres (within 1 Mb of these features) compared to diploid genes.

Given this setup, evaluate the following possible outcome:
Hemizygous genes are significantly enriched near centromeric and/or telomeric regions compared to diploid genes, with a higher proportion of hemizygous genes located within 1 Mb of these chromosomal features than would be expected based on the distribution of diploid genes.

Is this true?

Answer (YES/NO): NO